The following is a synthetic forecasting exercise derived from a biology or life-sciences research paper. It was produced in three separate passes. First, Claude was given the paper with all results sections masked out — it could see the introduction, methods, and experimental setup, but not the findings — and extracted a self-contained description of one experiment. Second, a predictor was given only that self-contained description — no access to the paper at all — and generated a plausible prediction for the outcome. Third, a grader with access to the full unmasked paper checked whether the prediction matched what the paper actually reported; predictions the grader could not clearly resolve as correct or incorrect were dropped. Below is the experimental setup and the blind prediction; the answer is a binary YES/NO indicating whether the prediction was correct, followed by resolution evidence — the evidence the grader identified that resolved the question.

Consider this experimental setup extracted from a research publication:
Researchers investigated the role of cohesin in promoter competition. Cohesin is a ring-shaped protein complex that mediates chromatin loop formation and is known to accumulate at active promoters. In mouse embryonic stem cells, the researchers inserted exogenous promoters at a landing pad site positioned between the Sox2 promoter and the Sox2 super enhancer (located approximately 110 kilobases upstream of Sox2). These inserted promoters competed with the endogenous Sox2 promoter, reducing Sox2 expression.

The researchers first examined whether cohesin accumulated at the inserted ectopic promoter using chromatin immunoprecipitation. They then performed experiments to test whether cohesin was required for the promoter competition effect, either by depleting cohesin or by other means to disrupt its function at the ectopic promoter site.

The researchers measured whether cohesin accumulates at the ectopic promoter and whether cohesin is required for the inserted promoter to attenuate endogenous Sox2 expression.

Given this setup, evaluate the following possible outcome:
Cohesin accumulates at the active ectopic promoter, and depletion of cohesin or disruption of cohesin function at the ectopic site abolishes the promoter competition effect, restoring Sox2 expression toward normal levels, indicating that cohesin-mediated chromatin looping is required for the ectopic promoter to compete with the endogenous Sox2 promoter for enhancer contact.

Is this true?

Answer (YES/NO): NO